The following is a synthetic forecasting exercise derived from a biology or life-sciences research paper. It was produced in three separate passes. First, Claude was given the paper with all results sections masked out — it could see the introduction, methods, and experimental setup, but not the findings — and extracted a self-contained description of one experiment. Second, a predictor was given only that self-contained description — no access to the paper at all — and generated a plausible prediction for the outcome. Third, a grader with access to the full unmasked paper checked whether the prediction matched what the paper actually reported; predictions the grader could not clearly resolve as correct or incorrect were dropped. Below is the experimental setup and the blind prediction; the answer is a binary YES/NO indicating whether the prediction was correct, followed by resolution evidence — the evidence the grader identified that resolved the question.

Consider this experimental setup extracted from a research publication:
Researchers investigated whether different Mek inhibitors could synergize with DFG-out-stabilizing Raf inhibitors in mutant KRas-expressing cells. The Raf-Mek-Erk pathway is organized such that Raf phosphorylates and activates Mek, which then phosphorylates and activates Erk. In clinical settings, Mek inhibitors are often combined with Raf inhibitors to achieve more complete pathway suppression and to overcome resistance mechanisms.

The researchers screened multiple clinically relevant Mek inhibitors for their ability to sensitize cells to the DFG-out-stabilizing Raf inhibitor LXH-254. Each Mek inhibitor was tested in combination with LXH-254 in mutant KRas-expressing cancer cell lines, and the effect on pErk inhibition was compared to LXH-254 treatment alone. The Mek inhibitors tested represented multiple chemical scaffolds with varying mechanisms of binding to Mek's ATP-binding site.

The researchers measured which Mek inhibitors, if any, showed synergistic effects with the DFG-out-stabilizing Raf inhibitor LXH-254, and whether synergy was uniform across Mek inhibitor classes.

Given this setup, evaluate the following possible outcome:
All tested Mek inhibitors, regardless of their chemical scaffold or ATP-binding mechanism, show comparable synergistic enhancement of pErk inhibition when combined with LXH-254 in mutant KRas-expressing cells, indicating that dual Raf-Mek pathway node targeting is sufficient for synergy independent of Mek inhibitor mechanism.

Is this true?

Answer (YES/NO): NO